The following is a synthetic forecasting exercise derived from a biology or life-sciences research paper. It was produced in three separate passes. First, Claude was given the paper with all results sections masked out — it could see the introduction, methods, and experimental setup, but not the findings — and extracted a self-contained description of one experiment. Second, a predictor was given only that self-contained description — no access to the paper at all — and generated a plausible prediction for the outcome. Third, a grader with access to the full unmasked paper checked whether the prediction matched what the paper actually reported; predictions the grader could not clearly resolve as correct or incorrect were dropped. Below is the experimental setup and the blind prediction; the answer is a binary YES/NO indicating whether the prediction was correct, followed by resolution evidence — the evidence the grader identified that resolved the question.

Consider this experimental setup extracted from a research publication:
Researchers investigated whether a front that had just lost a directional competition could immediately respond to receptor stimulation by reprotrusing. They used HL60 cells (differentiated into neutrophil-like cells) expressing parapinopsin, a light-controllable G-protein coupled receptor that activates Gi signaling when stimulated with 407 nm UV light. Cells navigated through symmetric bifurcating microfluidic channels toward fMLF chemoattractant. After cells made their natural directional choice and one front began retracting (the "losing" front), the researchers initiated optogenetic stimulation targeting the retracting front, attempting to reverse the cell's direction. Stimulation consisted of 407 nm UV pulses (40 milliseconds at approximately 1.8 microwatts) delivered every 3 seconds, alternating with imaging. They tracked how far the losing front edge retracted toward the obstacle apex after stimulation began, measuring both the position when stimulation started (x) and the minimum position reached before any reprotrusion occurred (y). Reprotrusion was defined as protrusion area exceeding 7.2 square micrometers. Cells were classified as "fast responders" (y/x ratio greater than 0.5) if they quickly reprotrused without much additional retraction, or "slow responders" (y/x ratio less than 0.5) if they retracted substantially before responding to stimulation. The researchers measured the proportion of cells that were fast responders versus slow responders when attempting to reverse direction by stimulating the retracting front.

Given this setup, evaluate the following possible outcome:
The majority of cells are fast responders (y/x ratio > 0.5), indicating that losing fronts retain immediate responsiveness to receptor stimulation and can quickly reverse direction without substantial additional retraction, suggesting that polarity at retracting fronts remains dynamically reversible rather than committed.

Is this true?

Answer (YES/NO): NO